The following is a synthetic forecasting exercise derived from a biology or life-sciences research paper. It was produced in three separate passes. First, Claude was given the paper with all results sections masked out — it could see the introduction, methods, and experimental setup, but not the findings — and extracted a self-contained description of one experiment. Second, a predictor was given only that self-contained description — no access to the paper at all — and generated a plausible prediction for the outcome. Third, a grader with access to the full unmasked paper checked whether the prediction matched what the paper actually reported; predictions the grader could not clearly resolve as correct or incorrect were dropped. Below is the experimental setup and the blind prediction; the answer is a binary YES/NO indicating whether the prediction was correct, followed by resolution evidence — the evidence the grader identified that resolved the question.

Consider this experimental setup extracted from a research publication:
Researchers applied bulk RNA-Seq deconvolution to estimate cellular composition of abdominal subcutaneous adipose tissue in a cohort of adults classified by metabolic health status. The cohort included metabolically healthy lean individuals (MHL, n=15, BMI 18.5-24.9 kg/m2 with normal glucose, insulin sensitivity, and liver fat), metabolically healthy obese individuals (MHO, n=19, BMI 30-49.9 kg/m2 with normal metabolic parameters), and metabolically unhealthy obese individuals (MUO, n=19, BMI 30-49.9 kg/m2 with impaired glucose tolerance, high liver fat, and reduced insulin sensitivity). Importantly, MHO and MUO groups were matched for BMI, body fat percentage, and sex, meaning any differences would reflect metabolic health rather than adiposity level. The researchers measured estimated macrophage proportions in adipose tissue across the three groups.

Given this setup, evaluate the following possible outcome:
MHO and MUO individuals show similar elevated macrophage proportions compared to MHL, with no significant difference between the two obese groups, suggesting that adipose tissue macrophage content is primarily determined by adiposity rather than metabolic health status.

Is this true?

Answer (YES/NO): NO